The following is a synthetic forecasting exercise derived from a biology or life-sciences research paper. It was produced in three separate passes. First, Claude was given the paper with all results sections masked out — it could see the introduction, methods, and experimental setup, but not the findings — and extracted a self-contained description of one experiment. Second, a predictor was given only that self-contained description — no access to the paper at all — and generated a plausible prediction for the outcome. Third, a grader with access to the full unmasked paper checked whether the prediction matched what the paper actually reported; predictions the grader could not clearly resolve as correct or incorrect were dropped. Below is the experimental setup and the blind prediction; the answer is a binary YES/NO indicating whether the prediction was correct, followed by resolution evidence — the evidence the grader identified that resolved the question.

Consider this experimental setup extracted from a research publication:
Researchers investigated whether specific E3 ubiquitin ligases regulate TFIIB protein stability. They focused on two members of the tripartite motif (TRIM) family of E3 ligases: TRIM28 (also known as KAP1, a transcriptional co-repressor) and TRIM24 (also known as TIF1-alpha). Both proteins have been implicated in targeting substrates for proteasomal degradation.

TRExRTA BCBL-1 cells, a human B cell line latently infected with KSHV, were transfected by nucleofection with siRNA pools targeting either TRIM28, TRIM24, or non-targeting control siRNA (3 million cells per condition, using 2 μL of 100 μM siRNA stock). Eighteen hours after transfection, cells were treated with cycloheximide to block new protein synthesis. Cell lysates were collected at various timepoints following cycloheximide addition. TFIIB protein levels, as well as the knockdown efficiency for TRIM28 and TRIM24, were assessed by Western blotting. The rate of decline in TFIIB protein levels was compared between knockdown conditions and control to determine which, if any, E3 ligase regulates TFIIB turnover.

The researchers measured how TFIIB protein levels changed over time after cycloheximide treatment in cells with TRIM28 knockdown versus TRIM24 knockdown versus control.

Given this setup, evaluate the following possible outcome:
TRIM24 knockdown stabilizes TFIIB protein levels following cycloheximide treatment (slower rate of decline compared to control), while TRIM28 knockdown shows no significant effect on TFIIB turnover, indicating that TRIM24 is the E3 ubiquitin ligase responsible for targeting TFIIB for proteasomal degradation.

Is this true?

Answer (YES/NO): NO